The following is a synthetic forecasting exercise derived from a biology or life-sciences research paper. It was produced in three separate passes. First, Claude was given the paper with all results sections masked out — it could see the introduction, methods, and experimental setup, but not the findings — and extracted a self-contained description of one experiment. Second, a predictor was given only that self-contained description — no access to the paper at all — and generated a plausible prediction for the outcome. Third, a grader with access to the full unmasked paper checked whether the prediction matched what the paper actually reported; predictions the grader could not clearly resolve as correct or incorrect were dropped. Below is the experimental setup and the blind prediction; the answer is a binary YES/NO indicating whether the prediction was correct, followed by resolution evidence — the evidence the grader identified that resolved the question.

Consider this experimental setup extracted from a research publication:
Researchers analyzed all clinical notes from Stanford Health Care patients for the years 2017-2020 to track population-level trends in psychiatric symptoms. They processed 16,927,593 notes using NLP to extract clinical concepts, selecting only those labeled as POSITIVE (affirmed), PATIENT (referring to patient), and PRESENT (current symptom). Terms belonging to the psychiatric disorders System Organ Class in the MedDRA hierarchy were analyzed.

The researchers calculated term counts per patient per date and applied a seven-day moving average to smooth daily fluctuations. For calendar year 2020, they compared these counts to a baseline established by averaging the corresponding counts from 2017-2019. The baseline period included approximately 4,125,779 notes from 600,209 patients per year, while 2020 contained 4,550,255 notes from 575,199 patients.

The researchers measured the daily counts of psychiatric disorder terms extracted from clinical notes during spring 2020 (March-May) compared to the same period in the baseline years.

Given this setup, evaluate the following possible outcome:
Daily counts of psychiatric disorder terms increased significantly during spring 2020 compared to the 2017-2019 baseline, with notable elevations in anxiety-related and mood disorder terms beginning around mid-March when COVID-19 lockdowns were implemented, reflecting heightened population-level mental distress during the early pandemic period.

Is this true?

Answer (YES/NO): YES